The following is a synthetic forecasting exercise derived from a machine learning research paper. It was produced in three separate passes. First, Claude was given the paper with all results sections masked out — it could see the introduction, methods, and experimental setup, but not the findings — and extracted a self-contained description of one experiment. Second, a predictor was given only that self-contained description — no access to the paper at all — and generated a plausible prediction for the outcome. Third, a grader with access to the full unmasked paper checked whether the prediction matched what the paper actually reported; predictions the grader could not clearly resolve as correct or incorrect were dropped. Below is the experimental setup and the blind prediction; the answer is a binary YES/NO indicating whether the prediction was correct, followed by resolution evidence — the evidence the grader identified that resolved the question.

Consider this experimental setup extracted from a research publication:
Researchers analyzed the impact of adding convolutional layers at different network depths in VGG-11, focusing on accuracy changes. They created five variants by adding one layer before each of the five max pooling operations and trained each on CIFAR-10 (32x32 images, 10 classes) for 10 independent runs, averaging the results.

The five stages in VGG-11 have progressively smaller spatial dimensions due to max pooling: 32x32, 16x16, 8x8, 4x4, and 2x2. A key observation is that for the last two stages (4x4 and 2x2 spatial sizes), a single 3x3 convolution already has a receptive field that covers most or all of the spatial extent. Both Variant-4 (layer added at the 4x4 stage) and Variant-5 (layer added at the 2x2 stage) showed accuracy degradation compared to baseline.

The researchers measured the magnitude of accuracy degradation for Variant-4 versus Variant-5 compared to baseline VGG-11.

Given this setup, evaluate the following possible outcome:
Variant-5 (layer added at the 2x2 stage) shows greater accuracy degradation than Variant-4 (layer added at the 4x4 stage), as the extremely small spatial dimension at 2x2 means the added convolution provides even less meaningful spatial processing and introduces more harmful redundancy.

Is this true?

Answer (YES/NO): YES